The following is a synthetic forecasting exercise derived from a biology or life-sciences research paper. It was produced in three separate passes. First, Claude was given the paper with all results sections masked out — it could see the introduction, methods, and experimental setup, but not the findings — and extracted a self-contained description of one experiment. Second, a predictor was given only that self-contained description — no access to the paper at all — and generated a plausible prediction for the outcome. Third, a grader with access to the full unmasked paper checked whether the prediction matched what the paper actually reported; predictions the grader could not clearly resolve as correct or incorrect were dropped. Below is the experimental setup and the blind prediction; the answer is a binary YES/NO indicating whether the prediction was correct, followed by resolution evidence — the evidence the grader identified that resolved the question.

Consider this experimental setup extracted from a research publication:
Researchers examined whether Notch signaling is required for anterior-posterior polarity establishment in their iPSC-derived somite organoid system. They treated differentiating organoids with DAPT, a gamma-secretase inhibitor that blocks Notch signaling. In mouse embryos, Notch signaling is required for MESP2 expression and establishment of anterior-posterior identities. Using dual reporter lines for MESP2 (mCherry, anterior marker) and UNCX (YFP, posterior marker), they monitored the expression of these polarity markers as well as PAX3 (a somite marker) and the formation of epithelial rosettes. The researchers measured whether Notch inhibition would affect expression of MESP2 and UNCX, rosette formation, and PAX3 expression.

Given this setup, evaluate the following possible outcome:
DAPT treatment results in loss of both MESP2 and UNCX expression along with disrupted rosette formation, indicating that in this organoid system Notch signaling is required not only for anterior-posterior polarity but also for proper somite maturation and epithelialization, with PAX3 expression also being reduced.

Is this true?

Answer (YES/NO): NO